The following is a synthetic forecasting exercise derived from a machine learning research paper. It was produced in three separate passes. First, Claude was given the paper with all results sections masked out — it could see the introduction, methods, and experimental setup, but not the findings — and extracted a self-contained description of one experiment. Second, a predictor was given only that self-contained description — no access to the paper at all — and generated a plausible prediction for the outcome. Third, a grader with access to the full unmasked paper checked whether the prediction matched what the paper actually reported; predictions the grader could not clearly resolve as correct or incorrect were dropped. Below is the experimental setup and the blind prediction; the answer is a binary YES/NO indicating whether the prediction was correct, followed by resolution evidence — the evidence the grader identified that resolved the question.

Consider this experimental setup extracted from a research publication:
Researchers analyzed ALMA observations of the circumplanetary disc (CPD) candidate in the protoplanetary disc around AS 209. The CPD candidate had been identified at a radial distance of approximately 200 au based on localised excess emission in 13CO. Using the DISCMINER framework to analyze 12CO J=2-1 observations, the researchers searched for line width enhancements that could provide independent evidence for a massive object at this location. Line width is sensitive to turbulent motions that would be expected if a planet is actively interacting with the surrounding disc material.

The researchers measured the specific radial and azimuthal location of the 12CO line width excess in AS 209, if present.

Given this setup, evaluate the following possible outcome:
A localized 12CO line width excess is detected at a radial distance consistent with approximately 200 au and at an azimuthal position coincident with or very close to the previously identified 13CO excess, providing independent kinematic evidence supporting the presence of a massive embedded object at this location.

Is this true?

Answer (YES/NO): YES